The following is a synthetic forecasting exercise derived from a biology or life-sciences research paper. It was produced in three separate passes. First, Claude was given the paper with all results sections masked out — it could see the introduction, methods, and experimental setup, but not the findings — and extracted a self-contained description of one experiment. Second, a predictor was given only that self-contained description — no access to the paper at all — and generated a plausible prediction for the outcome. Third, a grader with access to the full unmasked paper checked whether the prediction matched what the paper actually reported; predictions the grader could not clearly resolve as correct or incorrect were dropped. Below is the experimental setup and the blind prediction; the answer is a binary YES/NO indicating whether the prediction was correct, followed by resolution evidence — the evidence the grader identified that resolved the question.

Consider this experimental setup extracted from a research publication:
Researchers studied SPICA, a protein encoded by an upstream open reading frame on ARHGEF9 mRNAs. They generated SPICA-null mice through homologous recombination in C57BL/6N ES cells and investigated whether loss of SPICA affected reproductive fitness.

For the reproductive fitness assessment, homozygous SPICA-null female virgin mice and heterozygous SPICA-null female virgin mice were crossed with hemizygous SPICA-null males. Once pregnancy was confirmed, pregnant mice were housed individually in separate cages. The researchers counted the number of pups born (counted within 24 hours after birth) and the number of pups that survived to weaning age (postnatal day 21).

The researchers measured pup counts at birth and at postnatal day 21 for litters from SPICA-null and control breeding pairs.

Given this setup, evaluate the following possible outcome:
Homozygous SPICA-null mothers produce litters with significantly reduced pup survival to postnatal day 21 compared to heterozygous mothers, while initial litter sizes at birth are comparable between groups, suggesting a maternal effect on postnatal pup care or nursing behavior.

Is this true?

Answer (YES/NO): NO